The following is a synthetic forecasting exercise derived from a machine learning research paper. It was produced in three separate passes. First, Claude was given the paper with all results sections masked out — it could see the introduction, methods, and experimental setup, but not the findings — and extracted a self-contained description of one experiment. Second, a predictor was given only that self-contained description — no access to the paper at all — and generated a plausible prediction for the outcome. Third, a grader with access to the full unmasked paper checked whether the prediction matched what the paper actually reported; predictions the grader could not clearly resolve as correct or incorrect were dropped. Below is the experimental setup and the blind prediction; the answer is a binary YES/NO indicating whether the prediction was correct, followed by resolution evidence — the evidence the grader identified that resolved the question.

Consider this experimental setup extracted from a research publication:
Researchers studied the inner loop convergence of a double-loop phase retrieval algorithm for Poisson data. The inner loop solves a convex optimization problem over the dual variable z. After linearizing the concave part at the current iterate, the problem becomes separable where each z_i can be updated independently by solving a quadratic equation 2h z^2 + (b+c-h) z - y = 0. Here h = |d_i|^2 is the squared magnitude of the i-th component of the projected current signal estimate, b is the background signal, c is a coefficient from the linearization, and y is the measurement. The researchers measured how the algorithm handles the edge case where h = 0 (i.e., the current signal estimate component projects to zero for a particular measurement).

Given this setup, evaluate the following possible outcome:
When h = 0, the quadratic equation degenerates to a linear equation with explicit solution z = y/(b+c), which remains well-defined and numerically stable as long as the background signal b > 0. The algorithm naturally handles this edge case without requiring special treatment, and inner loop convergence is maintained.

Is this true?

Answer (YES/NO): NO